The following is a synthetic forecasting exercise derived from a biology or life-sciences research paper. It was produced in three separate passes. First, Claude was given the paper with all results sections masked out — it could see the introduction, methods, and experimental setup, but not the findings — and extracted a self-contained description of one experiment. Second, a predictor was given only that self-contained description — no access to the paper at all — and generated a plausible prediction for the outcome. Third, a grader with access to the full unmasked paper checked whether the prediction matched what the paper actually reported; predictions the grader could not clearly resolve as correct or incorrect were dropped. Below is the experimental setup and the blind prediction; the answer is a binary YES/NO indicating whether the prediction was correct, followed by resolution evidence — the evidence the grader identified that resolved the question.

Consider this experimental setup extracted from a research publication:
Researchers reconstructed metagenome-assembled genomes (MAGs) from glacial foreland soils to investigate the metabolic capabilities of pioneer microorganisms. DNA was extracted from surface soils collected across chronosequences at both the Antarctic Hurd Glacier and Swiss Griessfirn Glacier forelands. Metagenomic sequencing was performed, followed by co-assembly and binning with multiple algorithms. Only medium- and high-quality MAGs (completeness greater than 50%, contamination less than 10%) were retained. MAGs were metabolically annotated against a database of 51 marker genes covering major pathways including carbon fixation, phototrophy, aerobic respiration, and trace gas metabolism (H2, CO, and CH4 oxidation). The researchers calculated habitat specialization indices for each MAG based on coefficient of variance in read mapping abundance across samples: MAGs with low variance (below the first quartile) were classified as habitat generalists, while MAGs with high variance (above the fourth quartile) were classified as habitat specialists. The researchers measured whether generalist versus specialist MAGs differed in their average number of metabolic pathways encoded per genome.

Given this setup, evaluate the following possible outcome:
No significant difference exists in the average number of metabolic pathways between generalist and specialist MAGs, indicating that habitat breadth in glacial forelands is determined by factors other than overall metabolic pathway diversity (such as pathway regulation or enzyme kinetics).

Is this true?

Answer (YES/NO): NO